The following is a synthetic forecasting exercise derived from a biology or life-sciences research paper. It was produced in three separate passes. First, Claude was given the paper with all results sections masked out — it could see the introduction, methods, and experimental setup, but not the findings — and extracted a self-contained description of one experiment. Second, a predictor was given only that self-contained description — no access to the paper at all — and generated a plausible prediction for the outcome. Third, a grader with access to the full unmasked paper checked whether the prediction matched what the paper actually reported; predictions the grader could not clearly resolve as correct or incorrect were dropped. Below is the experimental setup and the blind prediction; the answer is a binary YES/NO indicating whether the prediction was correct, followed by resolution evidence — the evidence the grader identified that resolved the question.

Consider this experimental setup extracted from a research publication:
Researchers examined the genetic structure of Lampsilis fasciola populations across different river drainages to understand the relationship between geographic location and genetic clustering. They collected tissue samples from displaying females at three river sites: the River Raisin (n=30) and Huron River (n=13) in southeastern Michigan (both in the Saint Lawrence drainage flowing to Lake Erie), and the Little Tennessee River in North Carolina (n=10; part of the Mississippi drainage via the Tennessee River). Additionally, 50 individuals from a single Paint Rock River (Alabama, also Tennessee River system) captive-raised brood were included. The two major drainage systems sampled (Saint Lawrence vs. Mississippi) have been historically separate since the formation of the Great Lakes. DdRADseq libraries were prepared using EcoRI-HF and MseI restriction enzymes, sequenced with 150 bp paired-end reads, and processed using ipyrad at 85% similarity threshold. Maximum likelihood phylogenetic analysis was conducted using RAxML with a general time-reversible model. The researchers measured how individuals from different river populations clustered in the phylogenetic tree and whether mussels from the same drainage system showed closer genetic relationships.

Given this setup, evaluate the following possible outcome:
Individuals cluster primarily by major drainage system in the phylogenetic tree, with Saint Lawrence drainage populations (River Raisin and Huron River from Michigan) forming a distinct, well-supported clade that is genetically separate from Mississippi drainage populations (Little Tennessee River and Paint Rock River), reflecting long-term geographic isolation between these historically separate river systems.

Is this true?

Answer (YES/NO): NO